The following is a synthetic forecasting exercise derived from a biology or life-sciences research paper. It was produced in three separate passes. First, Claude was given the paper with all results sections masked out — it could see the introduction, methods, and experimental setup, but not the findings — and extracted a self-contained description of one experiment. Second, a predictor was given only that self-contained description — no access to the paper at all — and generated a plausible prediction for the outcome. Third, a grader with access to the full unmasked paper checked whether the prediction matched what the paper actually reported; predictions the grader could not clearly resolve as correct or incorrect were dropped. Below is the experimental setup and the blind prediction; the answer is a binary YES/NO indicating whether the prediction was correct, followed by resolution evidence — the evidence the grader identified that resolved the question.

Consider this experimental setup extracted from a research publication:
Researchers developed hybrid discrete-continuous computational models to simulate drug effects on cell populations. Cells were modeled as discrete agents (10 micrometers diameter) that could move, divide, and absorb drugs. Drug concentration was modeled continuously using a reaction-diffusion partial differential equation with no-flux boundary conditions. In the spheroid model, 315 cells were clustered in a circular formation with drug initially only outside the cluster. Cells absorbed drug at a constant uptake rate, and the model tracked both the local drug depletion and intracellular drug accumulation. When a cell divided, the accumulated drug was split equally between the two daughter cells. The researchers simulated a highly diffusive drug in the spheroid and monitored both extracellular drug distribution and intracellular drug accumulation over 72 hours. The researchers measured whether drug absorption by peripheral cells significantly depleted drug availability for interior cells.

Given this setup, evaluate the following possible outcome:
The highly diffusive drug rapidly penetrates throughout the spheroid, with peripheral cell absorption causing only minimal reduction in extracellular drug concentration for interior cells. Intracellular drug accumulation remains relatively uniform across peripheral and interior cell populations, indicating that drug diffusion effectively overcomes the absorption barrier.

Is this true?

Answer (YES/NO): YES